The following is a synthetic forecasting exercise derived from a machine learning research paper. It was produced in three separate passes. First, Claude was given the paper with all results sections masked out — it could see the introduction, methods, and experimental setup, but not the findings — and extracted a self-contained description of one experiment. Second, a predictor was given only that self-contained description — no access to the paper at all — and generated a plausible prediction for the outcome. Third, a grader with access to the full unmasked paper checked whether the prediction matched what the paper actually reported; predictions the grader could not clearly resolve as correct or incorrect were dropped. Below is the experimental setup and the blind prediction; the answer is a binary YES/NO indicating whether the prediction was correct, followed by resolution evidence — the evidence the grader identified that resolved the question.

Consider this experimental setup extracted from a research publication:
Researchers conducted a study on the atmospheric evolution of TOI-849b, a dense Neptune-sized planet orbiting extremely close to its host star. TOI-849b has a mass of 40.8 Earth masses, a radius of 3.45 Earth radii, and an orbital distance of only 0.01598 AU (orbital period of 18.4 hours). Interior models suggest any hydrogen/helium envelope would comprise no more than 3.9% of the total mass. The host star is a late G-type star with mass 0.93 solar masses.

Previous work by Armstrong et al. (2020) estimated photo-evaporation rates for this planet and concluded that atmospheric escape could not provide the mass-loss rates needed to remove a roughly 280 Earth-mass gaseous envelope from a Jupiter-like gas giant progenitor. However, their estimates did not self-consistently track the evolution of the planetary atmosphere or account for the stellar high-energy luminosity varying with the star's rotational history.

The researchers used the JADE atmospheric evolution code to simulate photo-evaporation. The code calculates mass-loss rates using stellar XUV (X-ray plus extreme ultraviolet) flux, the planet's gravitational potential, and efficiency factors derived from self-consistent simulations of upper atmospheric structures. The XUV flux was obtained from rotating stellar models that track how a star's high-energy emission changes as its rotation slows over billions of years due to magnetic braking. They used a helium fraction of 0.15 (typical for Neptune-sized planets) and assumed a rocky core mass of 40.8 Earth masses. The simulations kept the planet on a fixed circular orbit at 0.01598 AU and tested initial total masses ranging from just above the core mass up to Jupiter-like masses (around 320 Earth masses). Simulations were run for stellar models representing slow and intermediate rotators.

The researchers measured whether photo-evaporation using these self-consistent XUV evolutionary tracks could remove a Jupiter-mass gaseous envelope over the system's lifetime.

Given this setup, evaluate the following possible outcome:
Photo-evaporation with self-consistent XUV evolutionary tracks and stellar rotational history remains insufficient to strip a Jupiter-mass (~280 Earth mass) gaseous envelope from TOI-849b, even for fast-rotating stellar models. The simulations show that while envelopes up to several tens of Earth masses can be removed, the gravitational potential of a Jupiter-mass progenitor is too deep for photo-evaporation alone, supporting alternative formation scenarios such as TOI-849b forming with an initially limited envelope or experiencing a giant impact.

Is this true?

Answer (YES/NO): NO